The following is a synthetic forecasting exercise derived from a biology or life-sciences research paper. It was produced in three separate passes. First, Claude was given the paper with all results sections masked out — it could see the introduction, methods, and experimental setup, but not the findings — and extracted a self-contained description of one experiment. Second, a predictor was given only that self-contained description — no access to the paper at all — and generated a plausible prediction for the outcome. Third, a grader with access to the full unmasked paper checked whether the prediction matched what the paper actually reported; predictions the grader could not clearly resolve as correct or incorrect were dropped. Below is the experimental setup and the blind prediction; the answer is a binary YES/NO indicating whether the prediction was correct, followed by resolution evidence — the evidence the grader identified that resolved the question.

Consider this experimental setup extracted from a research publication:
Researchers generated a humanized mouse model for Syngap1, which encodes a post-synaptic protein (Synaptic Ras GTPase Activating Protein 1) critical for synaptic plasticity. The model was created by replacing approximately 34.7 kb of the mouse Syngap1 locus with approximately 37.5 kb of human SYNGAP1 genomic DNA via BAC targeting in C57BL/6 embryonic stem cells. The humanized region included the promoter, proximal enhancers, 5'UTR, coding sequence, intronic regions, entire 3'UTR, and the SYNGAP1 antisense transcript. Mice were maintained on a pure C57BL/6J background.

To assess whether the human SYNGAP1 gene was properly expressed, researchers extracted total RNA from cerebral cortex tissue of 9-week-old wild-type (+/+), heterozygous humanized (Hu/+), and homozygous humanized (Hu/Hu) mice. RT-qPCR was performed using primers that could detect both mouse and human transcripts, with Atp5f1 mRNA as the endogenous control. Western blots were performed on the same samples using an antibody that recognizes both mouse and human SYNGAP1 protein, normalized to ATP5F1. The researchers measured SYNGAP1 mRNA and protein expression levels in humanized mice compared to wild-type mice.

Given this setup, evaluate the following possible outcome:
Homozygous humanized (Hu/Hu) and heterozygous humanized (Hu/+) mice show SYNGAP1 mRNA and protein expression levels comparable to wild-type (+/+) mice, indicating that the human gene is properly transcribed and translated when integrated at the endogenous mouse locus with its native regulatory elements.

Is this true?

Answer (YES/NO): NO